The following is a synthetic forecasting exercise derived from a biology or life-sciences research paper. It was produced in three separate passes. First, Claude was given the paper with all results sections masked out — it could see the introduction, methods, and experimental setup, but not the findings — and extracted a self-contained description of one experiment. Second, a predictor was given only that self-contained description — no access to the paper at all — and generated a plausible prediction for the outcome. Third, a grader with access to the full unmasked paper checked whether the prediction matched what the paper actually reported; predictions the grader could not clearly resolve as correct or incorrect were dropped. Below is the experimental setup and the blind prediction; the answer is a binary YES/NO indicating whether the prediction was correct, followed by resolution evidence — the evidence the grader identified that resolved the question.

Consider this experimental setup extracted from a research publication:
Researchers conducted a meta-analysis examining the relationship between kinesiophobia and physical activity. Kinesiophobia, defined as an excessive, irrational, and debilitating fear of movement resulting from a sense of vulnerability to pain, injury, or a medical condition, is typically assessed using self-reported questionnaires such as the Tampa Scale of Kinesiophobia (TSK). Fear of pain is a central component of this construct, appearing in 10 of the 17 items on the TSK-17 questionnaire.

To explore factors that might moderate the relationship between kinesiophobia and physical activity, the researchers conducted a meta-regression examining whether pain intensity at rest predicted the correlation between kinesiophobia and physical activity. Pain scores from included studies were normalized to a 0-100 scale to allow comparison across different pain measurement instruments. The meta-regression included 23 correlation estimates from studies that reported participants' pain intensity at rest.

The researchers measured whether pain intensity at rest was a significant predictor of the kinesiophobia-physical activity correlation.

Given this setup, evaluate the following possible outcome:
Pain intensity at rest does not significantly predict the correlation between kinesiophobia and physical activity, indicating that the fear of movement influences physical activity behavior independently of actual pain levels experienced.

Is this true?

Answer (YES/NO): YES